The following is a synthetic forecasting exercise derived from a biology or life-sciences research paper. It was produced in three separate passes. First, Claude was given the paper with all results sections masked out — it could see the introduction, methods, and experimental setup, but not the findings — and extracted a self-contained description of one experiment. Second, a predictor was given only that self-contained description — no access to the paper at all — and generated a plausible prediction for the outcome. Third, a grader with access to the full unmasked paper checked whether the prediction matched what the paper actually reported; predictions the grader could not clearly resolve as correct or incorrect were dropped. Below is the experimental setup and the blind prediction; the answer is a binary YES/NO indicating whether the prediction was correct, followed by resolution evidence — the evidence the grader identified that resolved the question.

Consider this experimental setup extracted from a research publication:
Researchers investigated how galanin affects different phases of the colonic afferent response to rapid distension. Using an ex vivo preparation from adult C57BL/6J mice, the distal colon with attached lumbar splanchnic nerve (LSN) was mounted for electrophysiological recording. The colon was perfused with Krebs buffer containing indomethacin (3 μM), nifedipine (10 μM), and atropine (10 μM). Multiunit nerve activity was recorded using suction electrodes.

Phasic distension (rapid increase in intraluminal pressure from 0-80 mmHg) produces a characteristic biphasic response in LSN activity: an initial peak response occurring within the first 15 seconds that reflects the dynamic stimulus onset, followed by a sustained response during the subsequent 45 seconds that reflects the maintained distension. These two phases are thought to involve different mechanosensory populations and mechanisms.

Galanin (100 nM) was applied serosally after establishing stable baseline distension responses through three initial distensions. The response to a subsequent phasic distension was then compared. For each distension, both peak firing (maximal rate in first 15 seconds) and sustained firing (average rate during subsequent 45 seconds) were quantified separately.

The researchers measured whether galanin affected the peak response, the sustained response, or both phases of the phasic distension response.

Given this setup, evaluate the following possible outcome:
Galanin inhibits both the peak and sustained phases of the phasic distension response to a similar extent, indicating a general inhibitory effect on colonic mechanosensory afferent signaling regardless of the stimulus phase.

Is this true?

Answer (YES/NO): YES